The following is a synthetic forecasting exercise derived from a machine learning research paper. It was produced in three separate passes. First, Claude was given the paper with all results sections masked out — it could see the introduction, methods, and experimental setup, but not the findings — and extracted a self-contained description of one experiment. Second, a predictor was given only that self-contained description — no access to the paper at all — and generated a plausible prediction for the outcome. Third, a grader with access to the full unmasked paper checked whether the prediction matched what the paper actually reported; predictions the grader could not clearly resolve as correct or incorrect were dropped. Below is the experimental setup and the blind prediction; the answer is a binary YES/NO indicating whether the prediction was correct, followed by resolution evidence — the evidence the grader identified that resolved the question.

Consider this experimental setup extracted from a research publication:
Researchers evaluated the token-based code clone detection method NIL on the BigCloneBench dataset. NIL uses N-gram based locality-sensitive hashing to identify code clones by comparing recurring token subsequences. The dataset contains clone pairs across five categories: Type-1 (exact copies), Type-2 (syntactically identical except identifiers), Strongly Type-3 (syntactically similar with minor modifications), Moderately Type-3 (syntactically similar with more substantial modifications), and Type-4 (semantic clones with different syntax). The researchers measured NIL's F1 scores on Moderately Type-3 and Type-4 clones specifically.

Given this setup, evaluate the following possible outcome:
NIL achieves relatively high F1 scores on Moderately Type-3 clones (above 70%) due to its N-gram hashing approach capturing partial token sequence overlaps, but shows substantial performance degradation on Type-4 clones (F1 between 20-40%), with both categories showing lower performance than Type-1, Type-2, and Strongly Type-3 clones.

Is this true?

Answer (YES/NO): NO